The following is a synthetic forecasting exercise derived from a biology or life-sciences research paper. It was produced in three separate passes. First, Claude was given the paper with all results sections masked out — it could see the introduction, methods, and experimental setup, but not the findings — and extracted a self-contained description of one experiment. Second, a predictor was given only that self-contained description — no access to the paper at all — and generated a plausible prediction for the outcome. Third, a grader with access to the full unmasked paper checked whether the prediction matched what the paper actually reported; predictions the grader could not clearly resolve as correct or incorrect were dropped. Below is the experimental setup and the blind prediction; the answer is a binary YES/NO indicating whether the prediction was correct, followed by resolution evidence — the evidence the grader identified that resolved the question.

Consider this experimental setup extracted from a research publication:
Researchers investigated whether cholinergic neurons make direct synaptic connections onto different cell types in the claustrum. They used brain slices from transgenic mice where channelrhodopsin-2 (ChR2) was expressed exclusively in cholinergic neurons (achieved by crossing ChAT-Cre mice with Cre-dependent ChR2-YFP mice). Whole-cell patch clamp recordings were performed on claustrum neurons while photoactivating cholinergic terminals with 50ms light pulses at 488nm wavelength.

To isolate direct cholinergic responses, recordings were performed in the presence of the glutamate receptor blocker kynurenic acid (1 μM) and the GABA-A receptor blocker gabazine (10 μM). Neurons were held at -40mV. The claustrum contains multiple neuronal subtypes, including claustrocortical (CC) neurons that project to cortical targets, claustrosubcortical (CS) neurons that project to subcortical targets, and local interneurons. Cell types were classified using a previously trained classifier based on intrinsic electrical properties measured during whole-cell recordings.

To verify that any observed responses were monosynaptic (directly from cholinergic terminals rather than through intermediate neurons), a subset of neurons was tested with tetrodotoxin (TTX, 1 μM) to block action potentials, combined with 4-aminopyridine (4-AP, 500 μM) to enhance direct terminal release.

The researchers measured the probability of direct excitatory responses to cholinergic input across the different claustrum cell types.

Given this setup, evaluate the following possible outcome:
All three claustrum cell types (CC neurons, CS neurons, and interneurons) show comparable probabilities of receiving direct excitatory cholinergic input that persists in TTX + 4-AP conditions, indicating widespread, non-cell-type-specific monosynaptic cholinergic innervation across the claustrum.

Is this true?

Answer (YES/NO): NO